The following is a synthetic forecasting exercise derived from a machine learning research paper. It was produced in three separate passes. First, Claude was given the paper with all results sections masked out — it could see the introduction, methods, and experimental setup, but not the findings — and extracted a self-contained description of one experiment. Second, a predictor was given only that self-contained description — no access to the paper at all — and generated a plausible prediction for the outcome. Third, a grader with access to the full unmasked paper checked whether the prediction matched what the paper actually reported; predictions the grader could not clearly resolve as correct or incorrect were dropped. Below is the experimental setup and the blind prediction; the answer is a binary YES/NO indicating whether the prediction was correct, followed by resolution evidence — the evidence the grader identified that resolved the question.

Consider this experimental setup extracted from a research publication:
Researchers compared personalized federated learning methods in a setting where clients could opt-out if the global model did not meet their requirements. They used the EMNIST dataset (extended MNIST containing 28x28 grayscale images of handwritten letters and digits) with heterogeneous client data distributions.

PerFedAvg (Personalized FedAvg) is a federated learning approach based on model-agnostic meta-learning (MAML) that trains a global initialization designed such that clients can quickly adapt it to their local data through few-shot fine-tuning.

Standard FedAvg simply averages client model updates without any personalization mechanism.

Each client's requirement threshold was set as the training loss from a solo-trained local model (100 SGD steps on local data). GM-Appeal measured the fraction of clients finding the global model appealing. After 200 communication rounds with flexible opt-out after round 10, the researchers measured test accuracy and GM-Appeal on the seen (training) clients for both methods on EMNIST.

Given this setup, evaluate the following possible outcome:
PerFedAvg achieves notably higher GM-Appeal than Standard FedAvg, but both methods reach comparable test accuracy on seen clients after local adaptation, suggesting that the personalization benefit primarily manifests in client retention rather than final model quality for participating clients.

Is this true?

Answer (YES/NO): NO